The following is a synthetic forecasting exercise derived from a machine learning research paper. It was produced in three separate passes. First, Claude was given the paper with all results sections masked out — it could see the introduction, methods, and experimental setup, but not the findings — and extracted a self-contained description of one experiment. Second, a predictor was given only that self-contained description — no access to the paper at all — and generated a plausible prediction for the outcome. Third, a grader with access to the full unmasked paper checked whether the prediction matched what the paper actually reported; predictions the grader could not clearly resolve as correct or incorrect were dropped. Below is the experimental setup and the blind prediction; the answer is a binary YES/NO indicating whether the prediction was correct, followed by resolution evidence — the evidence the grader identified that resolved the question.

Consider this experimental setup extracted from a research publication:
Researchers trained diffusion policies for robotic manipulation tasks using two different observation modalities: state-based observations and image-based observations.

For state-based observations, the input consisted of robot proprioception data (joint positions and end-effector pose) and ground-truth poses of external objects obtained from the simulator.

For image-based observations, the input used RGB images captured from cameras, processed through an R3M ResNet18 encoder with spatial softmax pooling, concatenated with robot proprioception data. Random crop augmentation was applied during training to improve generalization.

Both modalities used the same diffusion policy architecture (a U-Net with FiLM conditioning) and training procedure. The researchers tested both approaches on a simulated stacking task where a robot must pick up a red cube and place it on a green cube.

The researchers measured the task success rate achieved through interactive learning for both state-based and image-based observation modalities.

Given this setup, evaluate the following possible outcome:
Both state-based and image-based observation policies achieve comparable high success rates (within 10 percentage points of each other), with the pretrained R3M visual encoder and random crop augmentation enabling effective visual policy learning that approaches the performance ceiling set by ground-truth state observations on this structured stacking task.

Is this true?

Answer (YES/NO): YES